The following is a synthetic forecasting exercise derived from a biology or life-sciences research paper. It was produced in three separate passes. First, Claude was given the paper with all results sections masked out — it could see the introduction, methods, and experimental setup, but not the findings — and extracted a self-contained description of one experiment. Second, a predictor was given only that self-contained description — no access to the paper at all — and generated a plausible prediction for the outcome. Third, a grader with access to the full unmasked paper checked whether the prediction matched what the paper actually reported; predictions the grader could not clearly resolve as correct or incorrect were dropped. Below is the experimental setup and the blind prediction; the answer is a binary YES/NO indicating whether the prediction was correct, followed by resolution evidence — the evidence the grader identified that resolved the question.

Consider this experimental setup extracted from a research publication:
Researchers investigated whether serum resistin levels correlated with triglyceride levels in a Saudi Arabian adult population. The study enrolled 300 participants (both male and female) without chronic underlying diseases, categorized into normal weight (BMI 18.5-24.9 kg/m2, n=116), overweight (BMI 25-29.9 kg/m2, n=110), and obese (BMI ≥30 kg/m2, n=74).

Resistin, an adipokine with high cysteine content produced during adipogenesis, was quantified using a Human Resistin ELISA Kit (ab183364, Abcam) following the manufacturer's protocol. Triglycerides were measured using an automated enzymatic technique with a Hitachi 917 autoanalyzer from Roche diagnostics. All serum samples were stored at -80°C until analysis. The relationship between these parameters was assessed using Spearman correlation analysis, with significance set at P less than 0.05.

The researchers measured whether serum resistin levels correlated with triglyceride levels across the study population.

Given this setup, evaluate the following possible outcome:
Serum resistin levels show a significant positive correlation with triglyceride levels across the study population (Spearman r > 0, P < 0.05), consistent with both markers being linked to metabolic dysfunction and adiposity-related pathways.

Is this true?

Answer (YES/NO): YES